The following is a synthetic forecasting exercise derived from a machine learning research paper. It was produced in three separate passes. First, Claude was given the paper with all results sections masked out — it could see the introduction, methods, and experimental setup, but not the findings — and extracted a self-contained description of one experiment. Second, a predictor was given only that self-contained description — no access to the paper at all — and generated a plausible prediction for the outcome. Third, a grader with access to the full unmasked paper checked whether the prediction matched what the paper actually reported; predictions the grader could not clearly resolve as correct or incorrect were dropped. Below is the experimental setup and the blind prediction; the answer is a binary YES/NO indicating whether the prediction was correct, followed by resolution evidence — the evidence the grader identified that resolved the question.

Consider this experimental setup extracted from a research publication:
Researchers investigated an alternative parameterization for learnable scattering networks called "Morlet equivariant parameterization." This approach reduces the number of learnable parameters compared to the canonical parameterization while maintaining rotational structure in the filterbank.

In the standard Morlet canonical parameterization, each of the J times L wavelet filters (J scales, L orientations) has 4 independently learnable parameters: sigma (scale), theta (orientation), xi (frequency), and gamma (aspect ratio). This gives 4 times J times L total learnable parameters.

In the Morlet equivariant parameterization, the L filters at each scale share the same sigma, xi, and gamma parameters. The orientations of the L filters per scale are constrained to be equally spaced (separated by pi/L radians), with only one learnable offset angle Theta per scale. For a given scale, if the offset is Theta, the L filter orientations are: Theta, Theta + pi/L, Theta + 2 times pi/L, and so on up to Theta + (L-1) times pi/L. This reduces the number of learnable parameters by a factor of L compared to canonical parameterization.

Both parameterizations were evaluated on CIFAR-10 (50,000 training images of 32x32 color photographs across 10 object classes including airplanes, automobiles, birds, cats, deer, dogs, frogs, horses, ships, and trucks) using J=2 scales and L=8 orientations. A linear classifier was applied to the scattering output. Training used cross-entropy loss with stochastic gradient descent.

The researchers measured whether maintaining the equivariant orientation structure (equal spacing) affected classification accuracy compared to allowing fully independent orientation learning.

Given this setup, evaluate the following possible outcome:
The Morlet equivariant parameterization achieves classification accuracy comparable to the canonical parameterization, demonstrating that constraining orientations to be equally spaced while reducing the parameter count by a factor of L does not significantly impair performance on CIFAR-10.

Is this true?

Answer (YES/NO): YES